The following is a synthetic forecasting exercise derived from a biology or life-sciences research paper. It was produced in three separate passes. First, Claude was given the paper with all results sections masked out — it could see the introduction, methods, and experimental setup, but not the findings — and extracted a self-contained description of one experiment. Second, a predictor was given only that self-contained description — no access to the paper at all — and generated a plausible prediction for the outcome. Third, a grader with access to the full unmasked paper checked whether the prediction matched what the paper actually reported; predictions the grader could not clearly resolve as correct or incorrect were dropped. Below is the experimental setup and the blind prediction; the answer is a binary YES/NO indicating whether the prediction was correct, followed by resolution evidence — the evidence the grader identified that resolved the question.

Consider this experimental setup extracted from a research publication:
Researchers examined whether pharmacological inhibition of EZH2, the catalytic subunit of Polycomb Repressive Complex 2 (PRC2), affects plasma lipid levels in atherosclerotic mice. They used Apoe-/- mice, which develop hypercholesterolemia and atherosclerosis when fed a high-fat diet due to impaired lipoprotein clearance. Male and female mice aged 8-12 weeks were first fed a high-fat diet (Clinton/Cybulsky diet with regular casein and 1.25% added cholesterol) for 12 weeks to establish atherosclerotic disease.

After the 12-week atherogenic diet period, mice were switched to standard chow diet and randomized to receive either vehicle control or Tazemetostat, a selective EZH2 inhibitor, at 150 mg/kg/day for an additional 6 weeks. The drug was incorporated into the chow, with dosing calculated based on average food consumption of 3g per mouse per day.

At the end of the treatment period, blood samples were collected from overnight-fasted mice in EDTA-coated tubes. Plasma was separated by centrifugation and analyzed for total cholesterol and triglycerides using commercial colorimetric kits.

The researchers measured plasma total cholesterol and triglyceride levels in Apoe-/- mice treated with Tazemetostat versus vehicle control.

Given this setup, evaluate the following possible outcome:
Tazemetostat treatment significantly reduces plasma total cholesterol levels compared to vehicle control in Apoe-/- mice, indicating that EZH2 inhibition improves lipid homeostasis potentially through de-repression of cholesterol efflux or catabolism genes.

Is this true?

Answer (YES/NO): NO